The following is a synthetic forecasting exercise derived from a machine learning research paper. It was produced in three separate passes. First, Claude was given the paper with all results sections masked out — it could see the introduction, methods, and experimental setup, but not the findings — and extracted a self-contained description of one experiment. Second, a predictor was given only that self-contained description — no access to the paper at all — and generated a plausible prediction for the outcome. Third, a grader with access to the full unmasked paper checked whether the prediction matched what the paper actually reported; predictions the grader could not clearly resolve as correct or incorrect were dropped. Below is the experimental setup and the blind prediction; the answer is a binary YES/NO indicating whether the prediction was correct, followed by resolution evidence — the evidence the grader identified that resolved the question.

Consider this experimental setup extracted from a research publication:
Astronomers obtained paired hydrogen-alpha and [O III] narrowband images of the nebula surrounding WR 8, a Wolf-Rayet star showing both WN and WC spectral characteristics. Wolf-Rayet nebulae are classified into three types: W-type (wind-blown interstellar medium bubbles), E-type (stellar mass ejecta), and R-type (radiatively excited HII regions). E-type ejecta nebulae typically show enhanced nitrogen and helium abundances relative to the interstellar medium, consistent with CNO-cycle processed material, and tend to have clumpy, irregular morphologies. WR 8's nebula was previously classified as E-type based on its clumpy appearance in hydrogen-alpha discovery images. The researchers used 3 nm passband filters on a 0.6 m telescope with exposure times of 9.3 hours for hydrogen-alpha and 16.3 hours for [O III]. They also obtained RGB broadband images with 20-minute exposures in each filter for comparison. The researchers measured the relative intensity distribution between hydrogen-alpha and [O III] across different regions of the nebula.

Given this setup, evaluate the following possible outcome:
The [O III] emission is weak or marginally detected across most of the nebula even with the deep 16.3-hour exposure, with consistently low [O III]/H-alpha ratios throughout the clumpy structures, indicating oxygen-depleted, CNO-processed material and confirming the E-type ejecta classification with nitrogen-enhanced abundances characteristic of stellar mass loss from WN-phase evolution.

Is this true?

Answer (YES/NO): NO